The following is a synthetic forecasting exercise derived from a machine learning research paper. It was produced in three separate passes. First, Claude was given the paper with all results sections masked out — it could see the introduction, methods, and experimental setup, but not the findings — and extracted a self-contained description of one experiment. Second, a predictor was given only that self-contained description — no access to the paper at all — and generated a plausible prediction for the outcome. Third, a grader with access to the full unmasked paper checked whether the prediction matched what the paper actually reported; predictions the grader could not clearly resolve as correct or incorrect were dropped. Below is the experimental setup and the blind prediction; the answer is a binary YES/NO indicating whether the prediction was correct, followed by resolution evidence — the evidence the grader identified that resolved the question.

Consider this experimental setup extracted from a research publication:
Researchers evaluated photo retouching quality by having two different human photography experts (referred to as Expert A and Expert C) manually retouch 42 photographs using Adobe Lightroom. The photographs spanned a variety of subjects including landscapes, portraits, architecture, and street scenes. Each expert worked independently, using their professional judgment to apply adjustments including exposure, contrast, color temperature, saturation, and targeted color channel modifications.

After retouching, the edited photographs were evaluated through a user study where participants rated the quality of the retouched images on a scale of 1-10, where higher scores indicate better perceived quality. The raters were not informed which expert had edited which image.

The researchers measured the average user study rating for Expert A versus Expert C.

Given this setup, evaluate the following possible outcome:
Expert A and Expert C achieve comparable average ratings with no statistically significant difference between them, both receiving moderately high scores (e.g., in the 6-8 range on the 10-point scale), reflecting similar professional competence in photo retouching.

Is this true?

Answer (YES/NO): NO